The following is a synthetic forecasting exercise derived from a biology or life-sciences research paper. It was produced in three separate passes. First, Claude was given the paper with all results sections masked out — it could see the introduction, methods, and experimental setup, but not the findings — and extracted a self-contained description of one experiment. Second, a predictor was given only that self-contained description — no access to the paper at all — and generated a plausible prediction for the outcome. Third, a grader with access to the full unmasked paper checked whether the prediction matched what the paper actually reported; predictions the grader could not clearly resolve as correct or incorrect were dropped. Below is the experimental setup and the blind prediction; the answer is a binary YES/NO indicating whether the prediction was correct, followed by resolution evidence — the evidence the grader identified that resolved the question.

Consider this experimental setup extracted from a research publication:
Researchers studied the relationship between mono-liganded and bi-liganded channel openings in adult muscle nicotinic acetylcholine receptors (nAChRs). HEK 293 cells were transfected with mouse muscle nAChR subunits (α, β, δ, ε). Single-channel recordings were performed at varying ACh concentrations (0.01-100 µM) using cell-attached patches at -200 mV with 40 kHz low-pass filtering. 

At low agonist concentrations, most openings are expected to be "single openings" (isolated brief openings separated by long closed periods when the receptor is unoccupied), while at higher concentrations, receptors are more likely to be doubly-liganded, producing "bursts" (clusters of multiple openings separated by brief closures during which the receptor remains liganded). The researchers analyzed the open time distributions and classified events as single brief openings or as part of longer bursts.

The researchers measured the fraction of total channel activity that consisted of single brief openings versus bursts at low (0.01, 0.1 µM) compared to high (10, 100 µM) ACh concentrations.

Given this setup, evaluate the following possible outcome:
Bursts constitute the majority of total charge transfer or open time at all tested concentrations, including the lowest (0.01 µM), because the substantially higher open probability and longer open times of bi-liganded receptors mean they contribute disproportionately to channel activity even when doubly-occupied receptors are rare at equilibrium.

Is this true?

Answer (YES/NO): NO